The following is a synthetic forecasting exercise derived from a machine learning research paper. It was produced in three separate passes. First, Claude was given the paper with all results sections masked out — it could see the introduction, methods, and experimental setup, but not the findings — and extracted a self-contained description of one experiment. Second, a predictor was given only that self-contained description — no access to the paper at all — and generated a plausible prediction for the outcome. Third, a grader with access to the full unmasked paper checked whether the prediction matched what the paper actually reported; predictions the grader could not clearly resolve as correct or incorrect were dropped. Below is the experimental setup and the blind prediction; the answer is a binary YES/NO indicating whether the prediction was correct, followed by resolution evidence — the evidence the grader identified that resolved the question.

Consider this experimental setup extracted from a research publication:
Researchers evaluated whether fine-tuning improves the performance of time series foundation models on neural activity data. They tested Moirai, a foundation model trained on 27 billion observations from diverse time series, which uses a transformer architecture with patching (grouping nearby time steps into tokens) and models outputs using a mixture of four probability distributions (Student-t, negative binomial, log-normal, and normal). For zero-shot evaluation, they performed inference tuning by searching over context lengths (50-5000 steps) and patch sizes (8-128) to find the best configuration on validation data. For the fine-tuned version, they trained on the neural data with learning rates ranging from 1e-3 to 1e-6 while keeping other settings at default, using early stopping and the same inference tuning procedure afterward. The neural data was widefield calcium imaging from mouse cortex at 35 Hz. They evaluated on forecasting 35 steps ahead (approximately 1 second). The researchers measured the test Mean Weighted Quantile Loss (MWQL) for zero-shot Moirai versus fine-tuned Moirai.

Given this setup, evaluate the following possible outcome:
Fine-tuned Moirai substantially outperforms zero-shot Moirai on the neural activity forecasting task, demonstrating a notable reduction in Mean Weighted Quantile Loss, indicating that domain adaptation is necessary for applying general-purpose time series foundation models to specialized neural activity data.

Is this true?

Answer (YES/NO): NO